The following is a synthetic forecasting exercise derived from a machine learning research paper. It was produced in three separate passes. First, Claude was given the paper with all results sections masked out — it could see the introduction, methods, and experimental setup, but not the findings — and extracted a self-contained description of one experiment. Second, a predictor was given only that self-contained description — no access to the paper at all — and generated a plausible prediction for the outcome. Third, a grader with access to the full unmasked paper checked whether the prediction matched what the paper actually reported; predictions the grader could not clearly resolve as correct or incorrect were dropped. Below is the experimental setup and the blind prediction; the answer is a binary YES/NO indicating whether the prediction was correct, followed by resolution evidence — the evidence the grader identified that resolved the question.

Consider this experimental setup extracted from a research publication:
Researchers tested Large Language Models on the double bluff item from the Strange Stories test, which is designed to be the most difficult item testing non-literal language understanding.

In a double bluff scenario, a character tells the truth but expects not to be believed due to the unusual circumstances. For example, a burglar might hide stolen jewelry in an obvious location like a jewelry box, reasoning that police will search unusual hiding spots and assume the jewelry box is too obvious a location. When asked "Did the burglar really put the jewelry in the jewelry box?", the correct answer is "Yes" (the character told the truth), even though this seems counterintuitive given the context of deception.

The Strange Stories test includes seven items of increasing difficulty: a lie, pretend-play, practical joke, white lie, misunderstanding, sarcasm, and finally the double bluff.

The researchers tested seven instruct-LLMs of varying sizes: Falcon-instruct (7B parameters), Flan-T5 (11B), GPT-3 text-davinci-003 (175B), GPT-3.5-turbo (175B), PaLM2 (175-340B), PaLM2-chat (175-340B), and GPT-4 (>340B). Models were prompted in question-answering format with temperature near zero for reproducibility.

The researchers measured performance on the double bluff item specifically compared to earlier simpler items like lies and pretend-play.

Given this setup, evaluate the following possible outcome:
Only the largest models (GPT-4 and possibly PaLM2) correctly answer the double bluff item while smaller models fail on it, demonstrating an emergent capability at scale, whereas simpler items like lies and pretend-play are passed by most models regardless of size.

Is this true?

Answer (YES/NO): NO